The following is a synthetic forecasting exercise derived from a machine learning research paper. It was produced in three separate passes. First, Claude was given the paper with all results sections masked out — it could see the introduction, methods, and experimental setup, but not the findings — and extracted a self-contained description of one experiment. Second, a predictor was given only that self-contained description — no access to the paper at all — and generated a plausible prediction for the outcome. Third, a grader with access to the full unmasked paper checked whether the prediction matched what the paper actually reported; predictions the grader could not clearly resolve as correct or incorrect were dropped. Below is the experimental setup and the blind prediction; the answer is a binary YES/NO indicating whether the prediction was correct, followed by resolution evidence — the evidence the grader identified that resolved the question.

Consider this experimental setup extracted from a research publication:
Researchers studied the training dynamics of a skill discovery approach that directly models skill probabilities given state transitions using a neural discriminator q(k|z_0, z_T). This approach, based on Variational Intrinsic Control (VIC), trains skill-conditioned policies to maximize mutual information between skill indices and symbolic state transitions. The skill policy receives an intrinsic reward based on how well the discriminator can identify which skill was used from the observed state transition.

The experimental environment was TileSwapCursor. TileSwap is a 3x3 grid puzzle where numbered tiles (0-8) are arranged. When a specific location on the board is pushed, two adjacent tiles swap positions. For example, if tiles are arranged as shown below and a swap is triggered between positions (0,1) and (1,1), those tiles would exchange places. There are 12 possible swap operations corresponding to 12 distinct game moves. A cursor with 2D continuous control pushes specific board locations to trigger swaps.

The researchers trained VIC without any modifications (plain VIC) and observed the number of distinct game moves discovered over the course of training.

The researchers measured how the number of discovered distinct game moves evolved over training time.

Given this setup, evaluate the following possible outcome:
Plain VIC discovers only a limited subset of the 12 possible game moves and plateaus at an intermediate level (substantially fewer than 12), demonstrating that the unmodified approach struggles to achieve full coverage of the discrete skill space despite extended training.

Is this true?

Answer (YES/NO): NO